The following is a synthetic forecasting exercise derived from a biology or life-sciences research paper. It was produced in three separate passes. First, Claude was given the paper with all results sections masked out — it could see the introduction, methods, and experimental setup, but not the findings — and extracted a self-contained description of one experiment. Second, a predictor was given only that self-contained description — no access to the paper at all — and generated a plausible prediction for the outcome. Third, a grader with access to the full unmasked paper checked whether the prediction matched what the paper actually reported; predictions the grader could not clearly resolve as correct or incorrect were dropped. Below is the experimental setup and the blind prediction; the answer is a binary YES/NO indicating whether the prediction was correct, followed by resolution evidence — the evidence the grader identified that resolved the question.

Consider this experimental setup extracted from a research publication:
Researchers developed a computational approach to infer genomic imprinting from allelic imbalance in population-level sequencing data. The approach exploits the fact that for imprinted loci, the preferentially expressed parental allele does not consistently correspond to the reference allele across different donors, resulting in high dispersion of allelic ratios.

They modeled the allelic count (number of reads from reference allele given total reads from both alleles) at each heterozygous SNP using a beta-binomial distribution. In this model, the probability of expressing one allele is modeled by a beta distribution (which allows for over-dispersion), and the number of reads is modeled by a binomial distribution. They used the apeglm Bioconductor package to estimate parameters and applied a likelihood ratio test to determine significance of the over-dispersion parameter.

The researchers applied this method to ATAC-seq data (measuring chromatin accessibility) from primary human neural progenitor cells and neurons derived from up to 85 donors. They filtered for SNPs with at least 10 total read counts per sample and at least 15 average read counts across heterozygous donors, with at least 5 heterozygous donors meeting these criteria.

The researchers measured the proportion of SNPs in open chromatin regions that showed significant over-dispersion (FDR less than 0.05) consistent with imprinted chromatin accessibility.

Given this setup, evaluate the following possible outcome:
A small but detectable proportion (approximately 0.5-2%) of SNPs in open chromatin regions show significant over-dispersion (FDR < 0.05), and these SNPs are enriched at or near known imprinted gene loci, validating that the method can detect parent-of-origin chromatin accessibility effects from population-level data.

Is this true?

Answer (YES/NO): NO